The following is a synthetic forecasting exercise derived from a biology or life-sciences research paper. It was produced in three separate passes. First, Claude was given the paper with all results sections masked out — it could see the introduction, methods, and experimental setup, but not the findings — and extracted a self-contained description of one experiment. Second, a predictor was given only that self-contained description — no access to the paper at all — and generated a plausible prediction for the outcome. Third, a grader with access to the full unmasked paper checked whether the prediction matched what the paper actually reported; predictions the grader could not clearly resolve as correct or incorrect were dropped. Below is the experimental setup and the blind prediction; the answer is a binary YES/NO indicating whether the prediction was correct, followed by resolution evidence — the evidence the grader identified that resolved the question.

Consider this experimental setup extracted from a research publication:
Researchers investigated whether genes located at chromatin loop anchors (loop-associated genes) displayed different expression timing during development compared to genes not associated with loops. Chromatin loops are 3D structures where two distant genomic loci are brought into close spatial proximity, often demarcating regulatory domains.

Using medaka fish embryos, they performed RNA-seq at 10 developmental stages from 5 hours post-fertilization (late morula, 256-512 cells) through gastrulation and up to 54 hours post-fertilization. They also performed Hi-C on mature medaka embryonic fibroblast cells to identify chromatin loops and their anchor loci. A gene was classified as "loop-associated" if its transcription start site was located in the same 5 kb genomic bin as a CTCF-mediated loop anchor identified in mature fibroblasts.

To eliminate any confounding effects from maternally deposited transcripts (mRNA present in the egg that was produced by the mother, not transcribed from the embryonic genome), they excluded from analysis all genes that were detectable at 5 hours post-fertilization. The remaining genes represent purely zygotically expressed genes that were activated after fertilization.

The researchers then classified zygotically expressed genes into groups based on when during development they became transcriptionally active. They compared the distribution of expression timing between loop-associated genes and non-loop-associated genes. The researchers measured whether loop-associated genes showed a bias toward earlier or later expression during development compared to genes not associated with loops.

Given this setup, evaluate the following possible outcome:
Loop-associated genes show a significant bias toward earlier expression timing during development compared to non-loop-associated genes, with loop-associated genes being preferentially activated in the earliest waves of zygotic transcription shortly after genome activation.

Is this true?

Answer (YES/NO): NO